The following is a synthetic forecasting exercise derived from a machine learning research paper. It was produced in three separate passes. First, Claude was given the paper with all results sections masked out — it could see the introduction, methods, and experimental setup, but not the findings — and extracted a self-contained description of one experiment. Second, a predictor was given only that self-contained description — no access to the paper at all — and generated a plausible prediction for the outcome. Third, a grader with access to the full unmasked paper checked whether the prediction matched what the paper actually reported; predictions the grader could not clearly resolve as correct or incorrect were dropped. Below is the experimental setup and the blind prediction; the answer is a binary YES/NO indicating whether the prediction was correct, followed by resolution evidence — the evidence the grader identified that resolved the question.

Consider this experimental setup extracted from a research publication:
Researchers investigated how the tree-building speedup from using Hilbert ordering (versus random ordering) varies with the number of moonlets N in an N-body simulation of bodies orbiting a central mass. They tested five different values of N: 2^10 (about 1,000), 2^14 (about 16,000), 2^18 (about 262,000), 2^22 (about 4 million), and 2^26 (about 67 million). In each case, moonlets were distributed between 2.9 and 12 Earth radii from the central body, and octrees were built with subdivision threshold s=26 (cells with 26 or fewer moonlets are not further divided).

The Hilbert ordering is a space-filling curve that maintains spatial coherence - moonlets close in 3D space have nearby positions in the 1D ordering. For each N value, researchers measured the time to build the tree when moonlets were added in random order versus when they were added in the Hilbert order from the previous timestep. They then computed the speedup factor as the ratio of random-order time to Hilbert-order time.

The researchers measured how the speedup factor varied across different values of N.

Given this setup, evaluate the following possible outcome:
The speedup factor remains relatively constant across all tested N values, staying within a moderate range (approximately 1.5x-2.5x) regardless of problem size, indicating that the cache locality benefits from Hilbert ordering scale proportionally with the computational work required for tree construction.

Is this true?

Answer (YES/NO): NO